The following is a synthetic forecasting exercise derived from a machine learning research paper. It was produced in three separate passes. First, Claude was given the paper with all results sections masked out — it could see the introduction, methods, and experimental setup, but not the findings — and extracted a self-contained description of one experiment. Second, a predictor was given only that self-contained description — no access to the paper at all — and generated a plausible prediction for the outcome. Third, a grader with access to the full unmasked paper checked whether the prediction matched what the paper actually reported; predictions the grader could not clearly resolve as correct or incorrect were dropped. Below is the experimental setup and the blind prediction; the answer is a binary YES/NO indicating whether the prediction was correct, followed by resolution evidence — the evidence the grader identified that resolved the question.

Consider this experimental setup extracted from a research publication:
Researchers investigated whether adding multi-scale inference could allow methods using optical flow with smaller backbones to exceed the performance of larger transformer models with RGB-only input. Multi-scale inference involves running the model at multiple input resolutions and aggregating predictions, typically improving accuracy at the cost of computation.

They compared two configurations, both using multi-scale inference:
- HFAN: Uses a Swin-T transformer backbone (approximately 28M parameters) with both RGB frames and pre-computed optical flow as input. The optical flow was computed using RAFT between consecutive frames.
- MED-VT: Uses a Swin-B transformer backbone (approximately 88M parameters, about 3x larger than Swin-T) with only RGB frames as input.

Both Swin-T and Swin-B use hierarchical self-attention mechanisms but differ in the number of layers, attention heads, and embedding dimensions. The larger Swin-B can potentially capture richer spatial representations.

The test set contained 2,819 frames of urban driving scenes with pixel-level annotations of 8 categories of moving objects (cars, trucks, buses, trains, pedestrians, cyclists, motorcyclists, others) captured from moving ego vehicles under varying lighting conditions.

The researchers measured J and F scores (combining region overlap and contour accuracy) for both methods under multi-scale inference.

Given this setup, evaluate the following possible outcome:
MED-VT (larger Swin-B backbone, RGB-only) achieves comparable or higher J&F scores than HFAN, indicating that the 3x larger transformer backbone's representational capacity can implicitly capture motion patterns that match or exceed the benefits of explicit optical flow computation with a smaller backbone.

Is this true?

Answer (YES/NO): YES